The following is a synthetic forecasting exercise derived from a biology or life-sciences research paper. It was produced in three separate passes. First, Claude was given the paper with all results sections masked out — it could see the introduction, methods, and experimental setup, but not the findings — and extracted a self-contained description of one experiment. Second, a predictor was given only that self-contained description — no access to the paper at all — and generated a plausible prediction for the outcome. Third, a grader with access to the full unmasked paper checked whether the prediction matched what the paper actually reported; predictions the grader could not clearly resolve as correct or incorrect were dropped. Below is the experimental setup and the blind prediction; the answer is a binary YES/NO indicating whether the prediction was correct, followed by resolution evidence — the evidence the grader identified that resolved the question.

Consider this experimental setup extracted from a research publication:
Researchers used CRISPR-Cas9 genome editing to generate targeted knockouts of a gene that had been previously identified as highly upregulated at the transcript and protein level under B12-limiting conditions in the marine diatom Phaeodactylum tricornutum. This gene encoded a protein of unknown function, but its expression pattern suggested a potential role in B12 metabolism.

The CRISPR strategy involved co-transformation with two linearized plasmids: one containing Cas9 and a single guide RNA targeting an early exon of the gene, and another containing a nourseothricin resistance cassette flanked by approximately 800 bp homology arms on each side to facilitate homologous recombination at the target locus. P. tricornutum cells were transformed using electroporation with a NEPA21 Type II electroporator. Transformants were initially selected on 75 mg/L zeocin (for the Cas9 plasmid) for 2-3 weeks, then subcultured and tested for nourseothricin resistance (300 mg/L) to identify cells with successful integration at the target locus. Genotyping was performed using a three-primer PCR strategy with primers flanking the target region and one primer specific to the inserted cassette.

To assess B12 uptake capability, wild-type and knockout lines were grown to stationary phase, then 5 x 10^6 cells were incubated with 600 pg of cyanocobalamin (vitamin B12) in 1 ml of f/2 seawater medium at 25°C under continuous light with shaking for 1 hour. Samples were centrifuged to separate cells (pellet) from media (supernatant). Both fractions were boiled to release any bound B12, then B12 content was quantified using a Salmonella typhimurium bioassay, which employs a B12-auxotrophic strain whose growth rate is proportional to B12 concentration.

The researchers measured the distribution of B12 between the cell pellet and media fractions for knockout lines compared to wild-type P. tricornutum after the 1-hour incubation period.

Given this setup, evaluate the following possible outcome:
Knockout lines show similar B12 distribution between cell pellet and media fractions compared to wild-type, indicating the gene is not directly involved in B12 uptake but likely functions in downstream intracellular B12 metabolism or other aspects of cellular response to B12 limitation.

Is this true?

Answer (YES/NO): NO